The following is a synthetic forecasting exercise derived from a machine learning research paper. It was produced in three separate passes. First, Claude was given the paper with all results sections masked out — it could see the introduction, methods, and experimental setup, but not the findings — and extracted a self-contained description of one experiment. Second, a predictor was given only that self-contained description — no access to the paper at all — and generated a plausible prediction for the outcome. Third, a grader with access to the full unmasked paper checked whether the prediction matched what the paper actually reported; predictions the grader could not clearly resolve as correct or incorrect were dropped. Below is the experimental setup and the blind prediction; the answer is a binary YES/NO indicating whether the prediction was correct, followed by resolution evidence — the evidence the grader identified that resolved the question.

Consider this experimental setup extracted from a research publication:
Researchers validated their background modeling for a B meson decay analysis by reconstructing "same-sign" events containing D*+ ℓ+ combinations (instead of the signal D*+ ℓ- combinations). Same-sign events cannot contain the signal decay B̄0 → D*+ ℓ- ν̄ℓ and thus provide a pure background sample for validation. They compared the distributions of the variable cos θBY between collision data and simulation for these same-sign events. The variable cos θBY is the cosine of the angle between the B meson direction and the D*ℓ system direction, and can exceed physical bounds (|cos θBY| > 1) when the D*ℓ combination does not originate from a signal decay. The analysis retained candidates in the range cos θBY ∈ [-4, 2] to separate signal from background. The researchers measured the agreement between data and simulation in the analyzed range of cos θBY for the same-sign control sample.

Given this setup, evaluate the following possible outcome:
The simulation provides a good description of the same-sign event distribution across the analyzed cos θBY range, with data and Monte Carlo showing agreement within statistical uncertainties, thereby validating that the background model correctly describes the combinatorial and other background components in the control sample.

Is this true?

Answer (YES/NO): NO